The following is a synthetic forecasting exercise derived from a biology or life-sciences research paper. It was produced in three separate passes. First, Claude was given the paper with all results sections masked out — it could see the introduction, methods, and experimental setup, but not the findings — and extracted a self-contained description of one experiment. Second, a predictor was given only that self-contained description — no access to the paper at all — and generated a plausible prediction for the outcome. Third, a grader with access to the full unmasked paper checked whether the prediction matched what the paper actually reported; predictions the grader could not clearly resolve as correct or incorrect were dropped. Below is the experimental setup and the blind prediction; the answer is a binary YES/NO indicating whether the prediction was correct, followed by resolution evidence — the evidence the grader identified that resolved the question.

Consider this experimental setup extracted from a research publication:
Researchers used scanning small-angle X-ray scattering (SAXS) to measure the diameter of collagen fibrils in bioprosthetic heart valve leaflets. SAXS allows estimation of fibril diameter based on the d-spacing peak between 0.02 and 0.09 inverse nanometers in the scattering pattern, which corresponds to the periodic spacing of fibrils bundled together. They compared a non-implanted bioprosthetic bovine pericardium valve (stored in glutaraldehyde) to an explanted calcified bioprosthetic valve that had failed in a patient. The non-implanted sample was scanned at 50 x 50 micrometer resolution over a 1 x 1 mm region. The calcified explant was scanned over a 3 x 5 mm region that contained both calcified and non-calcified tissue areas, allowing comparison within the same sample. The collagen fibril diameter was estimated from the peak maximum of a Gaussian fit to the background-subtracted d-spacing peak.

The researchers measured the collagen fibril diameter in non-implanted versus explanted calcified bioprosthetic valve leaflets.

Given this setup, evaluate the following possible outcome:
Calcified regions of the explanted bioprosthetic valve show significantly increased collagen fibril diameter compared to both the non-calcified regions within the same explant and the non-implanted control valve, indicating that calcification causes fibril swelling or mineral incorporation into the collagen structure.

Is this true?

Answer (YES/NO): NO